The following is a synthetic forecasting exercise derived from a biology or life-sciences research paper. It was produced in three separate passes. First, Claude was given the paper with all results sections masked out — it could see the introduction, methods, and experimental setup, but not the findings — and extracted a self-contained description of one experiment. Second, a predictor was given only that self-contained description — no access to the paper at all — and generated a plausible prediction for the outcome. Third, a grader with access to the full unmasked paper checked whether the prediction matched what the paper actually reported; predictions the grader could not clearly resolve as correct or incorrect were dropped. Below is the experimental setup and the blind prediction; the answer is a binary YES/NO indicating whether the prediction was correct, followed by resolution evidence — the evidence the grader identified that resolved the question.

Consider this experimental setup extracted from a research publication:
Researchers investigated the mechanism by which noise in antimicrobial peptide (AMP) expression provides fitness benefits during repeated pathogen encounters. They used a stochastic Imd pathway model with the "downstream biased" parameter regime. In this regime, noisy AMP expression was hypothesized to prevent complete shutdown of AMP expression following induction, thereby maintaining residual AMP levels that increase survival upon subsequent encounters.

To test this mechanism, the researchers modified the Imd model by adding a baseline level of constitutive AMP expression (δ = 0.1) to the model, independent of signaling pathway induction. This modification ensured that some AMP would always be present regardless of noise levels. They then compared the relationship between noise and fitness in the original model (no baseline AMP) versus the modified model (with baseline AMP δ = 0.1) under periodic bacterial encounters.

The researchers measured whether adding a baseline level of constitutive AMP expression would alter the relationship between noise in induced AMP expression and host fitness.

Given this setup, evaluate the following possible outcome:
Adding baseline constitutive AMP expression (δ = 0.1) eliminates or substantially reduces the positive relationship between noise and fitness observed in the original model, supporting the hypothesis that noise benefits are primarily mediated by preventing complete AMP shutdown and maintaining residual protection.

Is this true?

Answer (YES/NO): YES